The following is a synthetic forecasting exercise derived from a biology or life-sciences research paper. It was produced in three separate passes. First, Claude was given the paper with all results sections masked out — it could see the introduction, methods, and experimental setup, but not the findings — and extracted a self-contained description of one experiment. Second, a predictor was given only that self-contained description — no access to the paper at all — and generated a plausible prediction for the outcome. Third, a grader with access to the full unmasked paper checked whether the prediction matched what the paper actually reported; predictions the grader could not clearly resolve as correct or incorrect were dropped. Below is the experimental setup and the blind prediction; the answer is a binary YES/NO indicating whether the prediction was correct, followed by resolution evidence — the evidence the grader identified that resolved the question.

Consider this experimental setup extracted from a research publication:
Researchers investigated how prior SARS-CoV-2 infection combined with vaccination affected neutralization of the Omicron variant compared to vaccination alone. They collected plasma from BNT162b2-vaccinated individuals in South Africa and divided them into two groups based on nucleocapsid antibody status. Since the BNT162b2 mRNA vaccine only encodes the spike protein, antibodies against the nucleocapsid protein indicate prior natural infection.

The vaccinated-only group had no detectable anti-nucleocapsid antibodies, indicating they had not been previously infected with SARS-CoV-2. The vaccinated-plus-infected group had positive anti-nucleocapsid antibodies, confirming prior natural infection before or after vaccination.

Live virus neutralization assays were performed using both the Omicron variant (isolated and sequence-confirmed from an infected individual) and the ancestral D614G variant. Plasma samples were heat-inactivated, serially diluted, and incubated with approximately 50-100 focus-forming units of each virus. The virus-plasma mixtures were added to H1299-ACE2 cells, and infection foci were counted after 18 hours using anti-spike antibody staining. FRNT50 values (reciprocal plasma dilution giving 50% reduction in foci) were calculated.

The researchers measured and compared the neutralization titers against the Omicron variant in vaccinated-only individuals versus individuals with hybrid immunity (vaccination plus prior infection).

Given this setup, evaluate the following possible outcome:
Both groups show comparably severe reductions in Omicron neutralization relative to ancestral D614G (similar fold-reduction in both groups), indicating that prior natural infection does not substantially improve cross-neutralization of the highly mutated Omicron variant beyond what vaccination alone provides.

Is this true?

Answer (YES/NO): NO